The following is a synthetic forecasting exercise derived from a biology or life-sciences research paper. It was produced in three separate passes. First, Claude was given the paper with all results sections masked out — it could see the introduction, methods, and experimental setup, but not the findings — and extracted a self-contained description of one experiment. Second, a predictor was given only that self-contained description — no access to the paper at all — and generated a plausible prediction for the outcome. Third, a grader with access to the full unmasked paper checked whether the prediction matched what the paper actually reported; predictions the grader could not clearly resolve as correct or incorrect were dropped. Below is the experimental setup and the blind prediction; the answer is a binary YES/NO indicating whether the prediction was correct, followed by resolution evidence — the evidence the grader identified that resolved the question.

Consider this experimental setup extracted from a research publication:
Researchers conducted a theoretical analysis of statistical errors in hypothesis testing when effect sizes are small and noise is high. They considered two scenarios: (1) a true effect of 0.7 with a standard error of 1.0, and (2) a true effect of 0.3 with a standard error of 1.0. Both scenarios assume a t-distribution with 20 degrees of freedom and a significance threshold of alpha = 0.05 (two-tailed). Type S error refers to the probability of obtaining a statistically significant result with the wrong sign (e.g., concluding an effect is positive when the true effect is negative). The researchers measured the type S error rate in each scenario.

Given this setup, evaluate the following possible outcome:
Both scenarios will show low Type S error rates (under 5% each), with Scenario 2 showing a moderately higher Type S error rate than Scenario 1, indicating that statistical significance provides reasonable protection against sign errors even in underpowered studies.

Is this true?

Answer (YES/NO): NO